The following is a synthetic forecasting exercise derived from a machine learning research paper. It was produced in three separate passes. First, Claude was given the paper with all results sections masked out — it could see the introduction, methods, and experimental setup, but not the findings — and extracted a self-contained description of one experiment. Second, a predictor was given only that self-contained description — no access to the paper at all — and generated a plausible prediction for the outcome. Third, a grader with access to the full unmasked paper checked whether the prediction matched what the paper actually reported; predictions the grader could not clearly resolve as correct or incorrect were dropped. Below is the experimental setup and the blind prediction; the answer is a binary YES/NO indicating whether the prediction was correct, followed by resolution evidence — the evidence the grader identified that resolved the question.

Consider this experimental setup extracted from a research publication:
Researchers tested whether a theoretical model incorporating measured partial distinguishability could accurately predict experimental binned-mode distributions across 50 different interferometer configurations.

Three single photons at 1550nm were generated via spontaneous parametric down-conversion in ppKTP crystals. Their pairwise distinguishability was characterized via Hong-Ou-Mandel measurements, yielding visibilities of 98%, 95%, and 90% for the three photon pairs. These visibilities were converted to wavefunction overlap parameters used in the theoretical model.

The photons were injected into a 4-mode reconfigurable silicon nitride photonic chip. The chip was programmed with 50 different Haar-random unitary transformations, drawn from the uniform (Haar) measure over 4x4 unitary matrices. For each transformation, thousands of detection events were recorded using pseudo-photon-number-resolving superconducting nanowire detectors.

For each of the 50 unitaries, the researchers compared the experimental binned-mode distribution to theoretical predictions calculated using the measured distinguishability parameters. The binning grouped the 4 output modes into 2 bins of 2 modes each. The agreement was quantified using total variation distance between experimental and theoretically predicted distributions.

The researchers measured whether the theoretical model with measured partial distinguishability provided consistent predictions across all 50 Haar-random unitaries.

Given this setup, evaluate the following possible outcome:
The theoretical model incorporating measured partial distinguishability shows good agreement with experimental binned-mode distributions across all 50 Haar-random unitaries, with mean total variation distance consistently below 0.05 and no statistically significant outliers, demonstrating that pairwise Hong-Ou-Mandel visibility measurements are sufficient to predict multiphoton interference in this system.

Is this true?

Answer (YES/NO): NO